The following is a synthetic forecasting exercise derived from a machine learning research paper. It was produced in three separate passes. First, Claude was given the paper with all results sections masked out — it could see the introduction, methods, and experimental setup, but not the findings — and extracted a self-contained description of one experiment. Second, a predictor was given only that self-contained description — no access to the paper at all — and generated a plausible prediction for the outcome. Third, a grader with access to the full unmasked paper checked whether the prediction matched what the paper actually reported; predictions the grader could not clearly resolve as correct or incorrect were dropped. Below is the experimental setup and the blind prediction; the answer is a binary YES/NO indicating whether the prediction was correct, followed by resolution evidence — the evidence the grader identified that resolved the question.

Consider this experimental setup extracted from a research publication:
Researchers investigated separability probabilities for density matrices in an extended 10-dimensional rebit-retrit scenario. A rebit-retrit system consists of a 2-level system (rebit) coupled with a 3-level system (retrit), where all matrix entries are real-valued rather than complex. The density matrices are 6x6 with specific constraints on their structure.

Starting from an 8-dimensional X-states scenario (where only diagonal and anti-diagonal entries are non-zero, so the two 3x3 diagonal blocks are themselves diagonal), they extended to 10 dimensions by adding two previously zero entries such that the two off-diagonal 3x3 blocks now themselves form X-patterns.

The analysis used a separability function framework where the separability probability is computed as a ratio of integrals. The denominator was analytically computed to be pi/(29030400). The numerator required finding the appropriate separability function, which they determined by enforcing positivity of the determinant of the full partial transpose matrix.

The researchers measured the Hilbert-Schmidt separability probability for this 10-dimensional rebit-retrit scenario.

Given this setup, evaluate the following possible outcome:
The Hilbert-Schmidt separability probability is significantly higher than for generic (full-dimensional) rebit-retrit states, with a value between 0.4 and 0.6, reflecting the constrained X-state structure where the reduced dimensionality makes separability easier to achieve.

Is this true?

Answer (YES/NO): NO